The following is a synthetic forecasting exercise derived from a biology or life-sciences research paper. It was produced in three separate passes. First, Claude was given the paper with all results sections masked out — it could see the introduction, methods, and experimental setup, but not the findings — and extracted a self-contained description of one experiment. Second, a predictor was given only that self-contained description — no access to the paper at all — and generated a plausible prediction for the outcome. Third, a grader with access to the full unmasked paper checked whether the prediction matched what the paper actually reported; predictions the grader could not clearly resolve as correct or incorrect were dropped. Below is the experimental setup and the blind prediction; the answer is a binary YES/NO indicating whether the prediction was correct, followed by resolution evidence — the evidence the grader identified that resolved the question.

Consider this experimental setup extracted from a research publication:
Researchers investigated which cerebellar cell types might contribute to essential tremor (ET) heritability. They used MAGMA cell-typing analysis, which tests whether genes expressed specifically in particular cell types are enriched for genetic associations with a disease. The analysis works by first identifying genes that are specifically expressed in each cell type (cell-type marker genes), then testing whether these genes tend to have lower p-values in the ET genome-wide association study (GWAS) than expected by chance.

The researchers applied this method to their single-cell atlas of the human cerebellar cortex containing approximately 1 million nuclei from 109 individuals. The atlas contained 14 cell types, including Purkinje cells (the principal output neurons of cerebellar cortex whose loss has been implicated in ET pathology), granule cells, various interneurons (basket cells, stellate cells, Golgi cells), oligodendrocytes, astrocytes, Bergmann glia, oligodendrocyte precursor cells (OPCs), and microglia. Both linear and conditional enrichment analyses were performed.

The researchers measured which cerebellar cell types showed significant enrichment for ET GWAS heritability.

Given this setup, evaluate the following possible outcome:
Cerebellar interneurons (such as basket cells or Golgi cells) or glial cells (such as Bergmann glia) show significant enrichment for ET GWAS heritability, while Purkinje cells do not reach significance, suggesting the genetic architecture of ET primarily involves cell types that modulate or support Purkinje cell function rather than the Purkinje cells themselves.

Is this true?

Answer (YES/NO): NO